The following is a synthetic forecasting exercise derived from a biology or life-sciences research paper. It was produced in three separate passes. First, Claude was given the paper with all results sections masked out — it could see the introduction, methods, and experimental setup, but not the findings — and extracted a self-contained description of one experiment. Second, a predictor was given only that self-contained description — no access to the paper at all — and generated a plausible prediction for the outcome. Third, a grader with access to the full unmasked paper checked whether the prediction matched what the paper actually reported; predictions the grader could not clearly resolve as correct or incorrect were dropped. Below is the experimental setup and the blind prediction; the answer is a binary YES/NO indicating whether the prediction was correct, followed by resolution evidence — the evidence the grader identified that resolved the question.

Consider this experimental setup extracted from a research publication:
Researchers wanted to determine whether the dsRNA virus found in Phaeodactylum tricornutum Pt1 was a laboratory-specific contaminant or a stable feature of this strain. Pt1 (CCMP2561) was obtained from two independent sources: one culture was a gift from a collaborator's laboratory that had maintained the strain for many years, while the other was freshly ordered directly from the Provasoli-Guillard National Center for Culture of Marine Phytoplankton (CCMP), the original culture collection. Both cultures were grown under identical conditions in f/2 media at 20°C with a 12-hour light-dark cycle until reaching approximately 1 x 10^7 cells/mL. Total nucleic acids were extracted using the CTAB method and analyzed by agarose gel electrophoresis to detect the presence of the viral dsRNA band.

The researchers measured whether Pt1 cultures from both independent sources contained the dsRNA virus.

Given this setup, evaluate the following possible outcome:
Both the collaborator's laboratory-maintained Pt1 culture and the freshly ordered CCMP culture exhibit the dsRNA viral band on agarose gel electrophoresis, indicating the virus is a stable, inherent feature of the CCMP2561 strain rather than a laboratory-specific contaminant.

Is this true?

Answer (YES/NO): YES